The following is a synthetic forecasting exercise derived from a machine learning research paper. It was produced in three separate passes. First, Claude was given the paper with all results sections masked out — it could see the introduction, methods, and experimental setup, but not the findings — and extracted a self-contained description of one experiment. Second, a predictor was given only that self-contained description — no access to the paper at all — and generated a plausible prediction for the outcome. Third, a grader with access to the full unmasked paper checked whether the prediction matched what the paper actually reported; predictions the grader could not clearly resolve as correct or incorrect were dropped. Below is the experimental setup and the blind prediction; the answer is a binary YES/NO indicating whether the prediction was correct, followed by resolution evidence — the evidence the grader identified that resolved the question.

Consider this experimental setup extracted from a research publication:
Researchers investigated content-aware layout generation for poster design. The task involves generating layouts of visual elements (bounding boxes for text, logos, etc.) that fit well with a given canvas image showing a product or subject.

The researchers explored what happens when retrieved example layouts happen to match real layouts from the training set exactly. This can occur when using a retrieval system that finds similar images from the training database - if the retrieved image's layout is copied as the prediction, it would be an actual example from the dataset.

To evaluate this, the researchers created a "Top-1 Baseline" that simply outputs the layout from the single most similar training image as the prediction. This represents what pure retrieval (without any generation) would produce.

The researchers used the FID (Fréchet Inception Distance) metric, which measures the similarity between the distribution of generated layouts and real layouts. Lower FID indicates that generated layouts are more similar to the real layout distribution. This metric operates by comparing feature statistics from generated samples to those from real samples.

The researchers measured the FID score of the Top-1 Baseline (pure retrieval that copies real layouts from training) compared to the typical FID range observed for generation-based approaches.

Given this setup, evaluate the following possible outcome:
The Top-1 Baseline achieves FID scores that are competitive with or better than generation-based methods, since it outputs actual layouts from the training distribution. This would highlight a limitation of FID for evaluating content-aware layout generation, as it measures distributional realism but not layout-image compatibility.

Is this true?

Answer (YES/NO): YES